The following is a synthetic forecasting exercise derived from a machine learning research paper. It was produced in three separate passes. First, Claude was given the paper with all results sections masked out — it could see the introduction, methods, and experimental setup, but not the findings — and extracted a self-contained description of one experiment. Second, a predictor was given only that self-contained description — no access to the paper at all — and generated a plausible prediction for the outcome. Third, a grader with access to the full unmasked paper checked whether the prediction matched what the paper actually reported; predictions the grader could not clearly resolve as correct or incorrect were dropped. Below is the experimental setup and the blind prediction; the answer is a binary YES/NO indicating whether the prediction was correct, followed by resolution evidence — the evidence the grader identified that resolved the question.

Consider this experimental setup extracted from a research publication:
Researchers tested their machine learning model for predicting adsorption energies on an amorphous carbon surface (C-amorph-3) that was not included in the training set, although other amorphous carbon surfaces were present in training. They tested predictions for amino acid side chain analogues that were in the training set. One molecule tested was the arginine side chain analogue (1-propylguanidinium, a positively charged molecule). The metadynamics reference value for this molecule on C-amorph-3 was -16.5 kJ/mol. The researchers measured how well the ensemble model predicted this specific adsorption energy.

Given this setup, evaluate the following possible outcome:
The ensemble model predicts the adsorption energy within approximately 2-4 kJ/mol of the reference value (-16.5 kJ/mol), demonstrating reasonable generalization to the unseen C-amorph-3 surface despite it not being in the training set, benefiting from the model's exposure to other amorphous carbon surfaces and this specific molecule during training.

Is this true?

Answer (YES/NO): NO